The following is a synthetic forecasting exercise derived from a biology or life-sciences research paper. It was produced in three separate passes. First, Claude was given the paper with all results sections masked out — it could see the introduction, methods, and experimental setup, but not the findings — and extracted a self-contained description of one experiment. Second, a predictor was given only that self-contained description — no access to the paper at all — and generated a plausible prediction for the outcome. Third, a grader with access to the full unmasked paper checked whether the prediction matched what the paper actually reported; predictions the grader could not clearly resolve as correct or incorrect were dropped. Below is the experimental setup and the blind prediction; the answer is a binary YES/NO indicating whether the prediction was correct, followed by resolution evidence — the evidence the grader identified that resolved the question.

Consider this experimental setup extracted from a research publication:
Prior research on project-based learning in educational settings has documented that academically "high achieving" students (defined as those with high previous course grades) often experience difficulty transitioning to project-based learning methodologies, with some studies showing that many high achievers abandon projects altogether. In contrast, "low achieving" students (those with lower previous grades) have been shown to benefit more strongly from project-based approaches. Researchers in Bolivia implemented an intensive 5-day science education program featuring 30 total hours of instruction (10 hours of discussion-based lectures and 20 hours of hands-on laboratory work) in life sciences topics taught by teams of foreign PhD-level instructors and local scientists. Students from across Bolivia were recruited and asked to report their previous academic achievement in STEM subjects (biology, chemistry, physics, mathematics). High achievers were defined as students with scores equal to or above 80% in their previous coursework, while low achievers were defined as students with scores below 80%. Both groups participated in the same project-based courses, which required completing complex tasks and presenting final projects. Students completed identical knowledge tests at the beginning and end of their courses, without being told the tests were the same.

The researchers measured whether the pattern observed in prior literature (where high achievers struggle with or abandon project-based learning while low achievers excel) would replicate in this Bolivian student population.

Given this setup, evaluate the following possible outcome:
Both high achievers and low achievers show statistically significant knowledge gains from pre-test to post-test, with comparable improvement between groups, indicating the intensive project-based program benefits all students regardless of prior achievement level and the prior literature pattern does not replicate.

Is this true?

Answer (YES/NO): YES